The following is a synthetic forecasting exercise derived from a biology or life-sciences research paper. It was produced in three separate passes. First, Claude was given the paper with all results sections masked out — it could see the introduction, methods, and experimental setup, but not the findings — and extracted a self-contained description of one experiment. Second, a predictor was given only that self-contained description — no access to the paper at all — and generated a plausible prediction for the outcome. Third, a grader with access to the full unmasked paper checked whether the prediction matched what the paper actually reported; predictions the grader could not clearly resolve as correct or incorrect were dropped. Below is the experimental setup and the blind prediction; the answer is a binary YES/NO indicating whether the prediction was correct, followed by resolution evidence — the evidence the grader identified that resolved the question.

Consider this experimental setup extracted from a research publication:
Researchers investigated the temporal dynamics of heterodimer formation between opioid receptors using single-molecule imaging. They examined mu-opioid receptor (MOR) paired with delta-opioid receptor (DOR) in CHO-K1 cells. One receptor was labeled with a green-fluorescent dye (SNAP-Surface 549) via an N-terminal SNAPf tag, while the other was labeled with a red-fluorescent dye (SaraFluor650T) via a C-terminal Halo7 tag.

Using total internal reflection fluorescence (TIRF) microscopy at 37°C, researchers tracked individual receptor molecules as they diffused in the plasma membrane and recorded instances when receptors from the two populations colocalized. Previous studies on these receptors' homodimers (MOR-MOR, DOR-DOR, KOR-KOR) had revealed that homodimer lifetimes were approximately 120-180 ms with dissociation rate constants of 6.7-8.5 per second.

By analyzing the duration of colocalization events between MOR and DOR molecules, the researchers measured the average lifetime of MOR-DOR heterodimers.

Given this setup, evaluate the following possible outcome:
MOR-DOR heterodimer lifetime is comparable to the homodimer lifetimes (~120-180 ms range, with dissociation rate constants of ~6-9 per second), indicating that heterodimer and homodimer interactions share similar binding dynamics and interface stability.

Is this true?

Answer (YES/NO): NO